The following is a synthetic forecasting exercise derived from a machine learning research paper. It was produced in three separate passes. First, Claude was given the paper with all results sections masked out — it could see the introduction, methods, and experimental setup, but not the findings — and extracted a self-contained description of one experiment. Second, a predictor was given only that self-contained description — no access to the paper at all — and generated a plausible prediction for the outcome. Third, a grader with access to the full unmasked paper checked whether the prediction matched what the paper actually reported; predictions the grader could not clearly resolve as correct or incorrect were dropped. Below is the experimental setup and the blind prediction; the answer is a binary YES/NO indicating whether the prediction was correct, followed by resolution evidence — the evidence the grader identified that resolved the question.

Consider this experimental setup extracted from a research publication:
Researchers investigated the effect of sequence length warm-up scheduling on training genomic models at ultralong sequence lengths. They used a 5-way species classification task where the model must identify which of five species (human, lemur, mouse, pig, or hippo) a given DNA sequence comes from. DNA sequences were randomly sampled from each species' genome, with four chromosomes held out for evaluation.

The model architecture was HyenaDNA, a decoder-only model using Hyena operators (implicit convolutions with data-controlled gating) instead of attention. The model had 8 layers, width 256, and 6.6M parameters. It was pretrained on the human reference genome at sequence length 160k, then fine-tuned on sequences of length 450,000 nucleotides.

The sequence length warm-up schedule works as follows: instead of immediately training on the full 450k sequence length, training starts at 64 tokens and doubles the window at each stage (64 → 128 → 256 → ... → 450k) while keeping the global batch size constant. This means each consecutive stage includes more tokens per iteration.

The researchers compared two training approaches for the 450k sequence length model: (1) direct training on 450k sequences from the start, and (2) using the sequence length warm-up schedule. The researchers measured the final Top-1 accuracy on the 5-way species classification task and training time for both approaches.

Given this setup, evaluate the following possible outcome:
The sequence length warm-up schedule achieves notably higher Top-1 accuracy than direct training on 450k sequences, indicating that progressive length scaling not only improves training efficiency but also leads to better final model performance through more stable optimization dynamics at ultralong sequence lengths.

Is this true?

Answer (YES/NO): YES